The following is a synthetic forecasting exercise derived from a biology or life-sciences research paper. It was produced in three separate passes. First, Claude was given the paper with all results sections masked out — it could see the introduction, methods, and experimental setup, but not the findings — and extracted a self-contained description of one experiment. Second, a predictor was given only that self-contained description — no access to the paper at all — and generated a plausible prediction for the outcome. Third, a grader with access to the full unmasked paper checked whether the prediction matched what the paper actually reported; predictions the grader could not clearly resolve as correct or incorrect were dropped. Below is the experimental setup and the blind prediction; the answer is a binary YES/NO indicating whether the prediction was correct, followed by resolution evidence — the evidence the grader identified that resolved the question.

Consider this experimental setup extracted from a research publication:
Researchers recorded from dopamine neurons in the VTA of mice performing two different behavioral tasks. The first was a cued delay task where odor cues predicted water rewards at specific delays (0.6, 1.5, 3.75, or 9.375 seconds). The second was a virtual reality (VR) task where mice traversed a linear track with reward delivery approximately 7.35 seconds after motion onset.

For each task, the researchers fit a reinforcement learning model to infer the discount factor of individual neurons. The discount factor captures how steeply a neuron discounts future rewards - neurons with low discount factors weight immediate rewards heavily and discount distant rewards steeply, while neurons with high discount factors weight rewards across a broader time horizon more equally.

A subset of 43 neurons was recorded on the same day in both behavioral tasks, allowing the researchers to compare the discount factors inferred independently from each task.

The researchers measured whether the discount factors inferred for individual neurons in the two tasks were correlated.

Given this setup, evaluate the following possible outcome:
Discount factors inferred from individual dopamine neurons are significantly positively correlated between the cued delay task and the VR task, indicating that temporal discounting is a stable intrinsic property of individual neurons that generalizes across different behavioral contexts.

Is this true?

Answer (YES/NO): YES